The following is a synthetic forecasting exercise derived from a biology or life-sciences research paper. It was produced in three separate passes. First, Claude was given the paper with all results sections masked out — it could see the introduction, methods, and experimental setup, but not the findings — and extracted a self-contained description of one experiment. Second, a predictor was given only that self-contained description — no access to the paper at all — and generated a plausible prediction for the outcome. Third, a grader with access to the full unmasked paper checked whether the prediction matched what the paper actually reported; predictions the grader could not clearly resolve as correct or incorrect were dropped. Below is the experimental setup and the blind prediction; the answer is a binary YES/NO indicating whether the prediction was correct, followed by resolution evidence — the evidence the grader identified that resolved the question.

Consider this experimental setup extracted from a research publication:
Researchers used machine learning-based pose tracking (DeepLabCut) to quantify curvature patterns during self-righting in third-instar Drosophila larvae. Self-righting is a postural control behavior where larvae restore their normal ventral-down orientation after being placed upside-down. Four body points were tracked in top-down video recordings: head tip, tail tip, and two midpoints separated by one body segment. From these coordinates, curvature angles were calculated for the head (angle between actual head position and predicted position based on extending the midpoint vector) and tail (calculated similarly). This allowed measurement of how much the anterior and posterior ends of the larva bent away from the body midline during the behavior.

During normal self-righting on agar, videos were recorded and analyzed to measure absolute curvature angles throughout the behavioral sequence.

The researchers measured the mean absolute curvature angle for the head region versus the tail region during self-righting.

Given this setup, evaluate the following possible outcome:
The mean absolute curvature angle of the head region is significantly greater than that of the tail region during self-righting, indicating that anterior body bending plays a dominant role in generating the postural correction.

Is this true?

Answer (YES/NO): YES